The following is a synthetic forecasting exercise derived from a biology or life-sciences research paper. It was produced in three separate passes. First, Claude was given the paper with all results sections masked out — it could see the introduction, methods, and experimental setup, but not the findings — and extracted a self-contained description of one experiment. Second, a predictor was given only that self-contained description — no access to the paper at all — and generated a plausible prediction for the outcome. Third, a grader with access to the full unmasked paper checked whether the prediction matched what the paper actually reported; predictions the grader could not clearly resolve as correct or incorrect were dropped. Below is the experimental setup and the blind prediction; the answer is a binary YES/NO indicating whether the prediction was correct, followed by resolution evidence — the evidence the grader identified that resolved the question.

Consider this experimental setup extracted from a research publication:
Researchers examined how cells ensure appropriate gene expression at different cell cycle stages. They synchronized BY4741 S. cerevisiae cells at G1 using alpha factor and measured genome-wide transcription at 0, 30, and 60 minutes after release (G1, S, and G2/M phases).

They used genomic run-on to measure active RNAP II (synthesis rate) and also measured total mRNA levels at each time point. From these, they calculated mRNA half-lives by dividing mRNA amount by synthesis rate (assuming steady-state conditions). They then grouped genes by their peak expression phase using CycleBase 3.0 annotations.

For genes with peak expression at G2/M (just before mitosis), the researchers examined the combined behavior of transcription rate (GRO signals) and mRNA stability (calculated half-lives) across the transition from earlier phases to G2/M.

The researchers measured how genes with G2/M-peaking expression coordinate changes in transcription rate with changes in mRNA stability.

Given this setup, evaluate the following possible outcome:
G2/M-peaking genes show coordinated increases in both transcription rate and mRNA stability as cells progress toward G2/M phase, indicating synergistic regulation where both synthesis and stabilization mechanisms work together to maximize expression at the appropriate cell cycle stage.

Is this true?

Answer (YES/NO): YES